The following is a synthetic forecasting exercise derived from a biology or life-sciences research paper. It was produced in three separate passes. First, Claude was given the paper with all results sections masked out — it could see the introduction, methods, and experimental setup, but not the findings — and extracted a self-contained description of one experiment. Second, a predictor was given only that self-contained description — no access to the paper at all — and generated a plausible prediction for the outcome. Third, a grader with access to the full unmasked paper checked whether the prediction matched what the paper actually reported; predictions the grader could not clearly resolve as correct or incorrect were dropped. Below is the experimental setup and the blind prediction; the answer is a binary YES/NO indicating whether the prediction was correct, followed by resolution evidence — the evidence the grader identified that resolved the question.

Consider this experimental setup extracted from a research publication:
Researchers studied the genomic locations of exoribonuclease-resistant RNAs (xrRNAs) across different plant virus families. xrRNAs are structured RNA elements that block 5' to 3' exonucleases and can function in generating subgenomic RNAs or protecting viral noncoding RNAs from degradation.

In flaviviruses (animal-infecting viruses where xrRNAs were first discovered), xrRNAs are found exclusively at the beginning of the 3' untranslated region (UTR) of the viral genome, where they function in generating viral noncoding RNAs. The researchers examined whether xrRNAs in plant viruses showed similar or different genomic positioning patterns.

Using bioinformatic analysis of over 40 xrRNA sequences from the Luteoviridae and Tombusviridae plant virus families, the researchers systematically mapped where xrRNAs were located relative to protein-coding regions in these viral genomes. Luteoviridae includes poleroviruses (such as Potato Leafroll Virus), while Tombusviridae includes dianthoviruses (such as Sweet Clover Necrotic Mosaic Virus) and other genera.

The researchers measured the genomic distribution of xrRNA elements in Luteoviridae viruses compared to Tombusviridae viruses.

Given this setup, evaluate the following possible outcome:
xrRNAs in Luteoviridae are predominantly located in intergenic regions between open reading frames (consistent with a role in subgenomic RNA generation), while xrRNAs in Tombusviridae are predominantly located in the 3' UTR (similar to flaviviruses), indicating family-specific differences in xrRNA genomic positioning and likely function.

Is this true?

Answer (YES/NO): YES